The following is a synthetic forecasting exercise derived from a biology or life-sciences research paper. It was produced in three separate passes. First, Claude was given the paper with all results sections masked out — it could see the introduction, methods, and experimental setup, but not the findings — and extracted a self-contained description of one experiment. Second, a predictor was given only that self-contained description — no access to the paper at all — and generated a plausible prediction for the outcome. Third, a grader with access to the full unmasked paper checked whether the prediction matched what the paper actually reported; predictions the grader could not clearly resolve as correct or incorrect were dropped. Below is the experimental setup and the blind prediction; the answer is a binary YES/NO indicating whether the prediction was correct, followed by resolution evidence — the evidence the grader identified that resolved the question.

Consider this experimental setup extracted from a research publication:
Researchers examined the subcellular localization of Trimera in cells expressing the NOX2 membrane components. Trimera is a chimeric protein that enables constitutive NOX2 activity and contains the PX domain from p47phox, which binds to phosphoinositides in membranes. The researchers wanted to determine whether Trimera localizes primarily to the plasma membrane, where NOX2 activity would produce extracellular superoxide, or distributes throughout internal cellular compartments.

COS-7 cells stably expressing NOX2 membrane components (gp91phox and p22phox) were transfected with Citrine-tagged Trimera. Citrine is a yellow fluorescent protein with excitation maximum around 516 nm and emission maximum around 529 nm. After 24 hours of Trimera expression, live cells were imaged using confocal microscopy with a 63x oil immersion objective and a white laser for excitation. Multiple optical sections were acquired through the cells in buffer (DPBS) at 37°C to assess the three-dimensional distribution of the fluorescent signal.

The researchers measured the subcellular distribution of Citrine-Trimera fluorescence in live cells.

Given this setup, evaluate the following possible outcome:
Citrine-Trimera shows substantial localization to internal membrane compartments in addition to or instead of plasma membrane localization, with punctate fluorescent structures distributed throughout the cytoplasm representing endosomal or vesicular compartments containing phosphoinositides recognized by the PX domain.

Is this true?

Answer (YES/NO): NO